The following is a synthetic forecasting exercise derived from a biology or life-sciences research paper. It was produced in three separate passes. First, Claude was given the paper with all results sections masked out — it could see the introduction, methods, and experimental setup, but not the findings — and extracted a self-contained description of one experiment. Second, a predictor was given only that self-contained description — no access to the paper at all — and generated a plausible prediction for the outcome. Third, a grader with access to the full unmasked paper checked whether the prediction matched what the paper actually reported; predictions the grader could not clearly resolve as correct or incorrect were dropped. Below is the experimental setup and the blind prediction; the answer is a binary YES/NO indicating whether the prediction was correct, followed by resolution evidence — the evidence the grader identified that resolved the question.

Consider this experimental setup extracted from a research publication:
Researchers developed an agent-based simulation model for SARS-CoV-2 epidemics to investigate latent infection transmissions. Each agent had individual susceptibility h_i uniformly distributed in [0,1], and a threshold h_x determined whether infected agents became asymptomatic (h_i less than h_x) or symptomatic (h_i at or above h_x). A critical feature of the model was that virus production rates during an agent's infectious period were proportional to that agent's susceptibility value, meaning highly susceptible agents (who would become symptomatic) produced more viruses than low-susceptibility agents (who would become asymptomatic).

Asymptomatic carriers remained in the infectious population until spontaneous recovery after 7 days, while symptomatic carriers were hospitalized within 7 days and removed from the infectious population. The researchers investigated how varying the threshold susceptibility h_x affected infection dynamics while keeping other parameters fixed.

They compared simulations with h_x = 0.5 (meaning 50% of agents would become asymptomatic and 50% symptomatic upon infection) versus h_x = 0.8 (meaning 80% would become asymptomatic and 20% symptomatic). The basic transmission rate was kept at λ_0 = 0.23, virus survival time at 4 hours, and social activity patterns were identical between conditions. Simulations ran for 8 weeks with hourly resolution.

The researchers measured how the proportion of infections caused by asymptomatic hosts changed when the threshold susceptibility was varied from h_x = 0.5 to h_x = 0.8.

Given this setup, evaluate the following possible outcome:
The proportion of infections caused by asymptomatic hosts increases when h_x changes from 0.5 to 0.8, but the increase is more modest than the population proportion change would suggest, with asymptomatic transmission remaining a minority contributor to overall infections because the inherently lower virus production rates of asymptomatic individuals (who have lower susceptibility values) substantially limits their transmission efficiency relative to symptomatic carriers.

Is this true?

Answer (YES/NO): NO